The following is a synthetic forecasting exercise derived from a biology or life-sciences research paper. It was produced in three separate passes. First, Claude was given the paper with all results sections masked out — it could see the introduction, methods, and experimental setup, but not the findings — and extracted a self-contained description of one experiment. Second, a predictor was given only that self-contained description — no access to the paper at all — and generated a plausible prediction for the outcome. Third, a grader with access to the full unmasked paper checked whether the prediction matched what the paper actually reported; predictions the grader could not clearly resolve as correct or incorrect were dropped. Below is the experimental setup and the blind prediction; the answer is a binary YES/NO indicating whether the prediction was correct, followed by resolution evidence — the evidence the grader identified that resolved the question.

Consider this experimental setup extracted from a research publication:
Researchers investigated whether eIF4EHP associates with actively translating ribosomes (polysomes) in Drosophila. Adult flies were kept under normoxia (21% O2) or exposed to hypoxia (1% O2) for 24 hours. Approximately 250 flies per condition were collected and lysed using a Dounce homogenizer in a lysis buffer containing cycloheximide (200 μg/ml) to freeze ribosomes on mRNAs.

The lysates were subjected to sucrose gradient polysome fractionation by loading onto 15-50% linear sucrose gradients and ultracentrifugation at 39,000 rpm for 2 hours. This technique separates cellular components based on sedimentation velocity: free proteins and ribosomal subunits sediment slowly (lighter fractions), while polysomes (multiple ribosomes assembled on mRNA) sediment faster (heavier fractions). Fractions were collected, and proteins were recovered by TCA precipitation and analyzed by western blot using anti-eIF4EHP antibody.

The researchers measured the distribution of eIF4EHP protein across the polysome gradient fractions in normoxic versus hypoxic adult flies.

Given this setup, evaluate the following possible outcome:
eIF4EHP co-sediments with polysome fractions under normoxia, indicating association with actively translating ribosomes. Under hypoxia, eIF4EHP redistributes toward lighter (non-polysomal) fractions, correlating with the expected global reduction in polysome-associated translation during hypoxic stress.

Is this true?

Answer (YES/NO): NO